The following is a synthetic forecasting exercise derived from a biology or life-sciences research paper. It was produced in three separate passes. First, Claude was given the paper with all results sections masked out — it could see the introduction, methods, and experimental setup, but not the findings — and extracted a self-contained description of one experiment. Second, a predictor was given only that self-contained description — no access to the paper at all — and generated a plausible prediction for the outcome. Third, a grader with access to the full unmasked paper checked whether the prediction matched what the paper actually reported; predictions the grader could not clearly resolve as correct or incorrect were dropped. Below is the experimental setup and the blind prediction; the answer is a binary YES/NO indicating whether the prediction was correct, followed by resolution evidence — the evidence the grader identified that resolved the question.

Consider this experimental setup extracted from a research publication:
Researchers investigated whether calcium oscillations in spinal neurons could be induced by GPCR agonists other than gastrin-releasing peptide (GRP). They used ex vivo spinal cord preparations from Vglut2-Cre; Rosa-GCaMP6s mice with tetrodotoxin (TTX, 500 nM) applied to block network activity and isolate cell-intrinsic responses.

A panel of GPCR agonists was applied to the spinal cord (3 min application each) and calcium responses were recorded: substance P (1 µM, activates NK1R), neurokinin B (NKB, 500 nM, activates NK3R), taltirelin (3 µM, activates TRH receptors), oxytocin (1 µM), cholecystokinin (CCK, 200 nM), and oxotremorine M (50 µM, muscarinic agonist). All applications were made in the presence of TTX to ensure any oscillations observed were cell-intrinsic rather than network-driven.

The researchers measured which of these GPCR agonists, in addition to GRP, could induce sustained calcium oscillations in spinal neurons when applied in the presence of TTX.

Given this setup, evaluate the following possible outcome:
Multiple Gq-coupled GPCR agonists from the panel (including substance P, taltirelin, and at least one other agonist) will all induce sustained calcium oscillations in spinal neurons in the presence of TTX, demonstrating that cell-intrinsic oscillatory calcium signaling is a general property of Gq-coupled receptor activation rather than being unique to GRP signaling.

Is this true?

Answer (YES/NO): NO